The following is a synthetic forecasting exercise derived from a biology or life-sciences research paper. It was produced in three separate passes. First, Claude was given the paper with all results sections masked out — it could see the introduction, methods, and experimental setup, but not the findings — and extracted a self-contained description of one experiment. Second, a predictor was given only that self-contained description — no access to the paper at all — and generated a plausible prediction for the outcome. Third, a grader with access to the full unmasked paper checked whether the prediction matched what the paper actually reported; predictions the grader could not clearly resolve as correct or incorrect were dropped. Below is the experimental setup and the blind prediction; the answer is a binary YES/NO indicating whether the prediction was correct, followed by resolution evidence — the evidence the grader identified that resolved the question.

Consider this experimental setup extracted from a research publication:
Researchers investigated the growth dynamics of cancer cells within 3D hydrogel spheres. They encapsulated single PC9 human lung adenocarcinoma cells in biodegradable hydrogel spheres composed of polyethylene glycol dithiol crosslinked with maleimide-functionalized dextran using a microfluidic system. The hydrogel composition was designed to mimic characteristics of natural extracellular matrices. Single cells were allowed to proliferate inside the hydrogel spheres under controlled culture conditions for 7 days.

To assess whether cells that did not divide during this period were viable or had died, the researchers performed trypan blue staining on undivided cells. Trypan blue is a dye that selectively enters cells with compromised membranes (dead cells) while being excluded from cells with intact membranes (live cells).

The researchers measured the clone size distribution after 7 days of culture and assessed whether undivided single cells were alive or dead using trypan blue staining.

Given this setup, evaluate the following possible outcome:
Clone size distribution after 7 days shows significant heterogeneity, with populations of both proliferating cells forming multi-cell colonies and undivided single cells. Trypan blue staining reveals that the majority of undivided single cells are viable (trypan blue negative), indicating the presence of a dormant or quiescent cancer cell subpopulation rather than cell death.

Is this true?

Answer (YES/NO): YES